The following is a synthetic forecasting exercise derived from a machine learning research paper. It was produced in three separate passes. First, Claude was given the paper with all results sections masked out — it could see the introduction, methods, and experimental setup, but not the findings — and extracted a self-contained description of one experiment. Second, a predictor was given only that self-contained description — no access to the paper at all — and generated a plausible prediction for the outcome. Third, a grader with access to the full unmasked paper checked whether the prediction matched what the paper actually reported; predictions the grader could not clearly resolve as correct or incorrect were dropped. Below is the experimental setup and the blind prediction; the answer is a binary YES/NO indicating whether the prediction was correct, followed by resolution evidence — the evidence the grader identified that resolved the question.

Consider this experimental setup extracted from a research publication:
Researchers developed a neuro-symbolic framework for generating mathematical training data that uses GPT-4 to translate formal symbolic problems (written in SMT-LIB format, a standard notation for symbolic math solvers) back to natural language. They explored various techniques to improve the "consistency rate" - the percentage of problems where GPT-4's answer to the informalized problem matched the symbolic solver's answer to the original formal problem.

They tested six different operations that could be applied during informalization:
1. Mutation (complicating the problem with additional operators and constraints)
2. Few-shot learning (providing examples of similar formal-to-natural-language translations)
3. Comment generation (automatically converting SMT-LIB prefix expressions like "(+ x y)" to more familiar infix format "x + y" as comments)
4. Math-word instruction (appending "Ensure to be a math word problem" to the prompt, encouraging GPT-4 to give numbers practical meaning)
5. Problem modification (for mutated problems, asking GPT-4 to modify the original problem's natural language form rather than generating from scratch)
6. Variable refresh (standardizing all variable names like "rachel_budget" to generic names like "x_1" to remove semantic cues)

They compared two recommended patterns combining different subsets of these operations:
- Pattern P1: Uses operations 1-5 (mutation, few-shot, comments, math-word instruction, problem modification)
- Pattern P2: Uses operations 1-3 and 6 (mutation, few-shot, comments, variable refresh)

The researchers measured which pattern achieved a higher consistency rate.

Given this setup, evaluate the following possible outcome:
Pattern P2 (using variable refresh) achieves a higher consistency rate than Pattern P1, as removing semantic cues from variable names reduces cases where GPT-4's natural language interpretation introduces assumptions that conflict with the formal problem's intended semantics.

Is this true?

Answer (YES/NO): YES